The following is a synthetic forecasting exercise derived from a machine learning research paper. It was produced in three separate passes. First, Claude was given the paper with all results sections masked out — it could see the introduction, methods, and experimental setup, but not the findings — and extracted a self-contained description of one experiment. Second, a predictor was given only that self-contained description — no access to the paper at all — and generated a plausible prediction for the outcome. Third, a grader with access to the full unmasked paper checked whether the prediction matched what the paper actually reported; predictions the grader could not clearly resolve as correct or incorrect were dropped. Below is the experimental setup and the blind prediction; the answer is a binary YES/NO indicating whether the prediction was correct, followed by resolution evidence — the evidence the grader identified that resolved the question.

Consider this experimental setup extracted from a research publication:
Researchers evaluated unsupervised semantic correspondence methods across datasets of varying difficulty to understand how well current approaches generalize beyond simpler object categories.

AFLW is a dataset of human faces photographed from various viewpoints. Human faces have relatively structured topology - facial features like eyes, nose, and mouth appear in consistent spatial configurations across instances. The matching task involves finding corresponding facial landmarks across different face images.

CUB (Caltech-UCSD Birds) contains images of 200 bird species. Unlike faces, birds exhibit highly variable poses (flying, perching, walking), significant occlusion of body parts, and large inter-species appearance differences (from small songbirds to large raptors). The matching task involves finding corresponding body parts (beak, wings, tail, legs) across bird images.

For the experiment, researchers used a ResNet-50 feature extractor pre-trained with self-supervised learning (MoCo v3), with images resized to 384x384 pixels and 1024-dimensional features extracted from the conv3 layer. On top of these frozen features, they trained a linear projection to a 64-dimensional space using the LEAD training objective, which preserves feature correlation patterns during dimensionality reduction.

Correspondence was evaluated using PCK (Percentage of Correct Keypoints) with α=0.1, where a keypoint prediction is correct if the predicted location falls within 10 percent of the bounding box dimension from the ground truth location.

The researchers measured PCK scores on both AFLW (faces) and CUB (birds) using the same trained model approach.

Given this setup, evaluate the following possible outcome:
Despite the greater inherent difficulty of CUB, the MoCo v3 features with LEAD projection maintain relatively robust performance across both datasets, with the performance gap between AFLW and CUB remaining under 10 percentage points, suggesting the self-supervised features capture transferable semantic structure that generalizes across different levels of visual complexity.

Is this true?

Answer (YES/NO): NO